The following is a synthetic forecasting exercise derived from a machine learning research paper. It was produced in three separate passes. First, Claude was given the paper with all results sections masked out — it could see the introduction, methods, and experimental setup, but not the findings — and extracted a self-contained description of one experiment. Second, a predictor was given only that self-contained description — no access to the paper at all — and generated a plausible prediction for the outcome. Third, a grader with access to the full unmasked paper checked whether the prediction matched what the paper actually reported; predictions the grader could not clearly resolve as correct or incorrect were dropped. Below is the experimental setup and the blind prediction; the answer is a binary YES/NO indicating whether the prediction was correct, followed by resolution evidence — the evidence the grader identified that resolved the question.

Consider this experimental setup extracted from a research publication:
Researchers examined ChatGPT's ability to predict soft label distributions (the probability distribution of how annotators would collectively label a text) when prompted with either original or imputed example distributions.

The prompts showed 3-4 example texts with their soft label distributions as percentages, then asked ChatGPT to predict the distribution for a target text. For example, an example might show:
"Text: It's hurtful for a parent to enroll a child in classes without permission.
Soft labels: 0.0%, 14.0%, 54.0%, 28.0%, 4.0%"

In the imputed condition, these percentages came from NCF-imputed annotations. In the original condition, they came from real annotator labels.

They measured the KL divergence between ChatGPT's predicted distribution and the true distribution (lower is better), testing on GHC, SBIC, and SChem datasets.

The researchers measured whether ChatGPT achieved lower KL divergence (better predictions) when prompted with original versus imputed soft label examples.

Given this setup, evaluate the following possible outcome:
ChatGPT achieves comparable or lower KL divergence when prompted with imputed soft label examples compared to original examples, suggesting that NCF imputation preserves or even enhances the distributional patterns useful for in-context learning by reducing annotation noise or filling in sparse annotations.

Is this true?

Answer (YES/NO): NO